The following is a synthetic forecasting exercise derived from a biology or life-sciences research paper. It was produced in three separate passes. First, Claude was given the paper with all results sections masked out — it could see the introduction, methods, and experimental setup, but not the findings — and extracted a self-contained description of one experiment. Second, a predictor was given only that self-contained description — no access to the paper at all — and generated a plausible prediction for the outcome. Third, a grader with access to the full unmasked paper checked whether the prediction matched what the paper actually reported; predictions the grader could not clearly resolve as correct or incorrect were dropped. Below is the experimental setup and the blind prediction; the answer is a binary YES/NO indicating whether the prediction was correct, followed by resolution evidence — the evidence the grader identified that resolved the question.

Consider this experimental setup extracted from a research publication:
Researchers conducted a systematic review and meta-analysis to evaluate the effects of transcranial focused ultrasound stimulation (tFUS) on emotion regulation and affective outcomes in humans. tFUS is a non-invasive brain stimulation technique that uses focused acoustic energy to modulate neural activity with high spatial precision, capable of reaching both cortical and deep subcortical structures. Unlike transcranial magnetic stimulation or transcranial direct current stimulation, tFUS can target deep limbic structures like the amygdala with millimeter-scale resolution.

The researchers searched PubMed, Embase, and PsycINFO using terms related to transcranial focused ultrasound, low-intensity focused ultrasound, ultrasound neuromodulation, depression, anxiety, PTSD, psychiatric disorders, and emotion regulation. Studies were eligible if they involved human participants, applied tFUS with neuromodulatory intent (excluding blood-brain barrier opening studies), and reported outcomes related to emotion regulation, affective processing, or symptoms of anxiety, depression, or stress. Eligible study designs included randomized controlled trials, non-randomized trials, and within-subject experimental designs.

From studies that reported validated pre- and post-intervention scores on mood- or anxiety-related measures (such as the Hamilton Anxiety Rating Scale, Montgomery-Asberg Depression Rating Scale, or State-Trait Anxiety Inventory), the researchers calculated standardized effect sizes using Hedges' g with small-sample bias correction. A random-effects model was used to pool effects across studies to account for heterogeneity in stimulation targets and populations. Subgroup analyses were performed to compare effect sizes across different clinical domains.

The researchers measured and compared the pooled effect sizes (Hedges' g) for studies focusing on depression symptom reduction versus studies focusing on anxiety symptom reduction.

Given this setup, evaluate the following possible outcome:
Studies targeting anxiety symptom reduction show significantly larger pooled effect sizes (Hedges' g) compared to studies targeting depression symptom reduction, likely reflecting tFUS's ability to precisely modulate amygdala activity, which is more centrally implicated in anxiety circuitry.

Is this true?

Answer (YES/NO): NO